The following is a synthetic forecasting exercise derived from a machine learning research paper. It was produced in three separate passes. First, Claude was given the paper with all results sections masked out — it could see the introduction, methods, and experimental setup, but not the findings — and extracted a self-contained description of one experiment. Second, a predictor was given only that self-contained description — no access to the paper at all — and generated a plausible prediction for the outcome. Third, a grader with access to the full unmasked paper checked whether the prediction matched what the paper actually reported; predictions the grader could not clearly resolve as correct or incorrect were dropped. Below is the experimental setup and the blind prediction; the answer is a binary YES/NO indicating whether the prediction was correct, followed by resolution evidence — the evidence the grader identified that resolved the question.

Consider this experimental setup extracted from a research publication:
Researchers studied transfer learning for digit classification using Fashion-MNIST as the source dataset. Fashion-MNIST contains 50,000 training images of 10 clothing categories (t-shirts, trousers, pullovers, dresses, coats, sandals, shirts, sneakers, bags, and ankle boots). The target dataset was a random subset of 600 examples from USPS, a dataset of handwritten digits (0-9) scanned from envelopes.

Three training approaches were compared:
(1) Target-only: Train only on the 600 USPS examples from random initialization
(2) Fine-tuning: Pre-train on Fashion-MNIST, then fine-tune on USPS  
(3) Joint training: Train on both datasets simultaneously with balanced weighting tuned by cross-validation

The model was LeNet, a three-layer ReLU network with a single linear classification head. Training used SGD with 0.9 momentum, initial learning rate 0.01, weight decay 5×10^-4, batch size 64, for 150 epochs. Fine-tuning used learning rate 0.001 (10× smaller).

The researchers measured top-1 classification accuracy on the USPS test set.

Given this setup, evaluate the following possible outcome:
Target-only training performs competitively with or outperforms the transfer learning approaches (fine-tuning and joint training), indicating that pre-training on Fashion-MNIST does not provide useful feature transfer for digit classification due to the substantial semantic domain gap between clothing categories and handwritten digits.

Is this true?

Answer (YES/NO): YES